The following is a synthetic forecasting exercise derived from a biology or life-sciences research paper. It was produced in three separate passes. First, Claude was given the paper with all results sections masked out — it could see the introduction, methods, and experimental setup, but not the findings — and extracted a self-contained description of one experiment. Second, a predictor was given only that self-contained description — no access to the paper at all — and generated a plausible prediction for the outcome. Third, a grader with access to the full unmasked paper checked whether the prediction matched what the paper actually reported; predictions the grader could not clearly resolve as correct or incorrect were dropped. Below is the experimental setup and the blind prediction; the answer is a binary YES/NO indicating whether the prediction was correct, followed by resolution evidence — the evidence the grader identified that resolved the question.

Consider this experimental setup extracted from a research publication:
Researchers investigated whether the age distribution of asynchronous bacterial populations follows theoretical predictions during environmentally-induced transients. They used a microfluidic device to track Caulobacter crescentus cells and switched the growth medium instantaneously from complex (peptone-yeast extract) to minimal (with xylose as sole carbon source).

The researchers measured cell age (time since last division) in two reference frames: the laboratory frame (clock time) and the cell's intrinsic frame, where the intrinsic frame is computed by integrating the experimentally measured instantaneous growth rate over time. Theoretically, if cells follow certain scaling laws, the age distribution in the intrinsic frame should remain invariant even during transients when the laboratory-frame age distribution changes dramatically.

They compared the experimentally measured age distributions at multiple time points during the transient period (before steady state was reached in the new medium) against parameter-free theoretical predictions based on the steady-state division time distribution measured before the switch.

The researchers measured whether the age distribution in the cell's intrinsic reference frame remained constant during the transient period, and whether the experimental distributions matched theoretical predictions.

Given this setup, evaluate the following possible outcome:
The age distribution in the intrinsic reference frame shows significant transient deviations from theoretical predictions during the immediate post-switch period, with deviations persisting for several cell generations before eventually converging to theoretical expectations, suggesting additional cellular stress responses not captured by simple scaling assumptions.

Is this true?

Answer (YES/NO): NO